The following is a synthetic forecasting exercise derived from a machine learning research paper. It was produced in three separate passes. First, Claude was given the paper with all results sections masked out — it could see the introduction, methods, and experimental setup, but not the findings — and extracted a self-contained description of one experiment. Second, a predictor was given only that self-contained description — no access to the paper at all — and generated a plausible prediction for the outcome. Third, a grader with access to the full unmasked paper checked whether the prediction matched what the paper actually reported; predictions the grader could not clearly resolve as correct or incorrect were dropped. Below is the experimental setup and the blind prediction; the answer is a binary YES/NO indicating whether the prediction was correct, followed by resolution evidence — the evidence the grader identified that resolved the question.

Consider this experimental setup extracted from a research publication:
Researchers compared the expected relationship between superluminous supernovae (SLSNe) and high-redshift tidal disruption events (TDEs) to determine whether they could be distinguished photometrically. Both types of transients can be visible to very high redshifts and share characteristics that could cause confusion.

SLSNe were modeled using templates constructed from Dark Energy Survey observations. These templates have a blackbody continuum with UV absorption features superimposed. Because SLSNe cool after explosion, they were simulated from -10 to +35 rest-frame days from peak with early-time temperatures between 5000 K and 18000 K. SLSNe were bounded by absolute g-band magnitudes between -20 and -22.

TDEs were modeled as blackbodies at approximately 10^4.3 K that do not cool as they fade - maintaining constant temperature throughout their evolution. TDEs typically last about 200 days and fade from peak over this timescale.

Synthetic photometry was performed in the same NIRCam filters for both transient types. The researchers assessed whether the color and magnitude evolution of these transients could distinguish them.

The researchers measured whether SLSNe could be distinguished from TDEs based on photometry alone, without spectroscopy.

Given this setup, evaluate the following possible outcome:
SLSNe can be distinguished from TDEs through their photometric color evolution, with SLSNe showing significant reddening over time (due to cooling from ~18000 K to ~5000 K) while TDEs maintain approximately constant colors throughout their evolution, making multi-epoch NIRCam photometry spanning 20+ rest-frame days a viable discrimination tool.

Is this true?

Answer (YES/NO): NO